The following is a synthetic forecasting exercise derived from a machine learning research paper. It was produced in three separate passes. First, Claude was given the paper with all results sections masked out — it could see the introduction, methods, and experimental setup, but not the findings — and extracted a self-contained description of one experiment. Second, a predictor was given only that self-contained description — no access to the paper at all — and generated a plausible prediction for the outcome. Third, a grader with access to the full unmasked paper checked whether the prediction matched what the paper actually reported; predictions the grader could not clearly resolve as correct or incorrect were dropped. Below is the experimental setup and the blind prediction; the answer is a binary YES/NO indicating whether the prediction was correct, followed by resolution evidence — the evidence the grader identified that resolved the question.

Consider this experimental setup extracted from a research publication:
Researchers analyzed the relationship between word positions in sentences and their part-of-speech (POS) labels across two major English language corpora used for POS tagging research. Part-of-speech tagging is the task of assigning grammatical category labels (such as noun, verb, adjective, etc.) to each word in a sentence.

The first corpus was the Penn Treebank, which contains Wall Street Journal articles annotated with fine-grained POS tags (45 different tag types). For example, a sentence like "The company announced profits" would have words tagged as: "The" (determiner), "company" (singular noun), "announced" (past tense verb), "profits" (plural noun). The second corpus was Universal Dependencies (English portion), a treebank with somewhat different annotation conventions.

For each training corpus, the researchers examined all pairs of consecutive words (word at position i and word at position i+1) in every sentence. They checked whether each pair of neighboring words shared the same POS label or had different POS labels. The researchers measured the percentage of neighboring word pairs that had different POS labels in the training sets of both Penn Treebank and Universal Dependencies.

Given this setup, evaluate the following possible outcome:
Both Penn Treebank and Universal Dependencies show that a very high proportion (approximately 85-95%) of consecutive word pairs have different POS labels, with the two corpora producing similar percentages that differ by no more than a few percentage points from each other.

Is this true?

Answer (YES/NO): YES